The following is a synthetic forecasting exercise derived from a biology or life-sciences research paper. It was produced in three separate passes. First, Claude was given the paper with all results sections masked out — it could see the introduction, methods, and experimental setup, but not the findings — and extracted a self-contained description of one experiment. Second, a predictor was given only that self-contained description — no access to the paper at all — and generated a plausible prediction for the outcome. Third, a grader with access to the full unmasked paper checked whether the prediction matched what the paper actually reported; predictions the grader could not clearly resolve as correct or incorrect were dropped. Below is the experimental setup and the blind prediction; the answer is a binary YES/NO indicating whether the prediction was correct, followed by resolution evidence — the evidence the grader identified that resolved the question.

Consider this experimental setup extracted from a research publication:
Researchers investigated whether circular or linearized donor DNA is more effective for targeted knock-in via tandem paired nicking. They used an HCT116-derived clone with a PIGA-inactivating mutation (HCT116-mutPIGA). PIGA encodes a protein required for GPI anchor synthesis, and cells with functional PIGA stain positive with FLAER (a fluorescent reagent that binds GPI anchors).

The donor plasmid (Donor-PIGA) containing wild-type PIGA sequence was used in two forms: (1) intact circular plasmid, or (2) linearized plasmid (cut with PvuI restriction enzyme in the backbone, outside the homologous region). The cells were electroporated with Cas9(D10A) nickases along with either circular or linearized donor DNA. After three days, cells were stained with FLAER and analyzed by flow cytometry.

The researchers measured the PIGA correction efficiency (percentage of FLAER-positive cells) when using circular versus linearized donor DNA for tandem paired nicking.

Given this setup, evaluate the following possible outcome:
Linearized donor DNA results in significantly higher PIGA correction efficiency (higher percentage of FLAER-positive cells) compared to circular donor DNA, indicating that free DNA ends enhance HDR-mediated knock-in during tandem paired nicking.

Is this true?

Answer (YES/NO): NO